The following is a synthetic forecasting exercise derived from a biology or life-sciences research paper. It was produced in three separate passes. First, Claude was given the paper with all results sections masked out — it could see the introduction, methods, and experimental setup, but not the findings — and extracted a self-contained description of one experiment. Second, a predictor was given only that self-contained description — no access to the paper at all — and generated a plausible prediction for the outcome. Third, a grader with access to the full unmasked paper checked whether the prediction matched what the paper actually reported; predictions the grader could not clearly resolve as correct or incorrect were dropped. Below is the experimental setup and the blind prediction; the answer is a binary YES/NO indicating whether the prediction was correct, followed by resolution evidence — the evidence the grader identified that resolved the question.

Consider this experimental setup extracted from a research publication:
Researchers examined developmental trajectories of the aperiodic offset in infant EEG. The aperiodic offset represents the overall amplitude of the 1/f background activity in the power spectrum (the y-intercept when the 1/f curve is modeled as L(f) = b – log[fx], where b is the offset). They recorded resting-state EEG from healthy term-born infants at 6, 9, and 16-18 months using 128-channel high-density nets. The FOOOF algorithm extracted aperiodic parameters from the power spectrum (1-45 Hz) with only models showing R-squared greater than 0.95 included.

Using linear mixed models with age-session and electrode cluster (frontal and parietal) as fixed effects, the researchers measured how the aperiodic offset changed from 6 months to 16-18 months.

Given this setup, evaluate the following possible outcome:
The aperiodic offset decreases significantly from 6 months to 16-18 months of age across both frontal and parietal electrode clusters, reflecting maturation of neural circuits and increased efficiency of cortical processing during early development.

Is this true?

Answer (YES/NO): NO